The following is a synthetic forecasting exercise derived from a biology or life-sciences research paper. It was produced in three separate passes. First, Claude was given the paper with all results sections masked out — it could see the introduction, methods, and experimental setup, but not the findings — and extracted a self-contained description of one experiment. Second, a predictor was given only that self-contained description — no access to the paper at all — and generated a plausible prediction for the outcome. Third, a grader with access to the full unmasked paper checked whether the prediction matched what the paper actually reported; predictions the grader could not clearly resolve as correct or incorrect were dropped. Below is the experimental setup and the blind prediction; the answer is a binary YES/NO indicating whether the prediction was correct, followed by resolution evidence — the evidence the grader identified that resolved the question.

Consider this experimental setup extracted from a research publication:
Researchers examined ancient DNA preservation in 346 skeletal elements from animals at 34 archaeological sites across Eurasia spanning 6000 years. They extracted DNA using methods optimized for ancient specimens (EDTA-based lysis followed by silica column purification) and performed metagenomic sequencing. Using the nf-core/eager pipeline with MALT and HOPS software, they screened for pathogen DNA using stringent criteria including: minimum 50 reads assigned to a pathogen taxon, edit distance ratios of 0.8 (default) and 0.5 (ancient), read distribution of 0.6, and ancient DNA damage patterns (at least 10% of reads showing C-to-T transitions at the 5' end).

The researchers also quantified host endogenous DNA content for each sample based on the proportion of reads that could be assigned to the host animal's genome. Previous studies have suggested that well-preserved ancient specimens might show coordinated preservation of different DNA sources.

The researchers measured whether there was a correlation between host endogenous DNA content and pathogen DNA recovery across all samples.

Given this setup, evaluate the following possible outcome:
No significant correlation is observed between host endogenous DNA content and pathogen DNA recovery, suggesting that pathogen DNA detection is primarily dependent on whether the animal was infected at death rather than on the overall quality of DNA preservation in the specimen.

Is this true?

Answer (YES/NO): YES